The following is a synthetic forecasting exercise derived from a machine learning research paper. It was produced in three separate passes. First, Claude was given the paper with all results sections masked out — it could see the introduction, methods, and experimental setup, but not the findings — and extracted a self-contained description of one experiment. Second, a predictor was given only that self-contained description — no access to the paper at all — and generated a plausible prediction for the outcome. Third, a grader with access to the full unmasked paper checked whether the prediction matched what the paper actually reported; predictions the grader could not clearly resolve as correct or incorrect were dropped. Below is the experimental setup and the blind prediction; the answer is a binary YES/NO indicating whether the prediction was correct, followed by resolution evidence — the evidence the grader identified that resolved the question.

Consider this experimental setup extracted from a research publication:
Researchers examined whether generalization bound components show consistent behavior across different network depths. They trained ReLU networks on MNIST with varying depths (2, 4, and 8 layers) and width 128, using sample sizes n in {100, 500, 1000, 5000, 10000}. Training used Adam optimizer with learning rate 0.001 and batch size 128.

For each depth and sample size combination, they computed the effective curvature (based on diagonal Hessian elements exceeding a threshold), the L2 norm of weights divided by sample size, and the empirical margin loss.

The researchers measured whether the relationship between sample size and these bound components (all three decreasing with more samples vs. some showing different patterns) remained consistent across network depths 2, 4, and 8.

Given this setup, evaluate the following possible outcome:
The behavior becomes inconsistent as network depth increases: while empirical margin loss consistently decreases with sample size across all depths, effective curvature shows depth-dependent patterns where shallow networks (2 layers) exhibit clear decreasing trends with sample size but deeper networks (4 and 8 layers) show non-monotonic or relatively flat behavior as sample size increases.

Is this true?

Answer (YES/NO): NO